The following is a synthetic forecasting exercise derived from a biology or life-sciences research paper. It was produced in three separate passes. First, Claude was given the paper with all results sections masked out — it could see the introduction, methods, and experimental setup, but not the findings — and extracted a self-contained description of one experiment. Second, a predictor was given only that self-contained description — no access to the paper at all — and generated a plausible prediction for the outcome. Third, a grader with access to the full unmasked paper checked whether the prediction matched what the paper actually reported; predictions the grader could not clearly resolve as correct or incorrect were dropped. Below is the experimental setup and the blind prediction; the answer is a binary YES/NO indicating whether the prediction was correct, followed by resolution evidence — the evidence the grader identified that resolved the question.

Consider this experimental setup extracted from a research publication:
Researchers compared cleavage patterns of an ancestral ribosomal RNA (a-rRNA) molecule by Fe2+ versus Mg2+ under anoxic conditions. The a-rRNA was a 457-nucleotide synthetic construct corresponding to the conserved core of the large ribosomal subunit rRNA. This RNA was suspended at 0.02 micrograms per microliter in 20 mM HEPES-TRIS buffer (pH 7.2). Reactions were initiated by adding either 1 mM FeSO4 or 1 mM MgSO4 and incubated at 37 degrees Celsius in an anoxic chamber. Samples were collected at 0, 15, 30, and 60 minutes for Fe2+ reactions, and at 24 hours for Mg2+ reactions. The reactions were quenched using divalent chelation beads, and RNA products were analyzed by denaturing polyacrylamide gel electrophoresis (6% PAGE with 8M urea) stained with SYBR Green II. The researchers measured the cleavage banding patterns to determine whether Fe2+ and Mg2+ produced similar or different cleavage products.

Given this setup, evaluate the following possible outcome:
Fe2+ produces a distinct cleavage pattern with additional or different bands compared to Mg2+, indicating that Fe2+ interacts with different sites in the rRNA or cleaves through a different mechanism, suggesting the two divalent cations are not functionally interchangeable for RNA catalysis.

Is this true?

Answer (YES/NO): NO